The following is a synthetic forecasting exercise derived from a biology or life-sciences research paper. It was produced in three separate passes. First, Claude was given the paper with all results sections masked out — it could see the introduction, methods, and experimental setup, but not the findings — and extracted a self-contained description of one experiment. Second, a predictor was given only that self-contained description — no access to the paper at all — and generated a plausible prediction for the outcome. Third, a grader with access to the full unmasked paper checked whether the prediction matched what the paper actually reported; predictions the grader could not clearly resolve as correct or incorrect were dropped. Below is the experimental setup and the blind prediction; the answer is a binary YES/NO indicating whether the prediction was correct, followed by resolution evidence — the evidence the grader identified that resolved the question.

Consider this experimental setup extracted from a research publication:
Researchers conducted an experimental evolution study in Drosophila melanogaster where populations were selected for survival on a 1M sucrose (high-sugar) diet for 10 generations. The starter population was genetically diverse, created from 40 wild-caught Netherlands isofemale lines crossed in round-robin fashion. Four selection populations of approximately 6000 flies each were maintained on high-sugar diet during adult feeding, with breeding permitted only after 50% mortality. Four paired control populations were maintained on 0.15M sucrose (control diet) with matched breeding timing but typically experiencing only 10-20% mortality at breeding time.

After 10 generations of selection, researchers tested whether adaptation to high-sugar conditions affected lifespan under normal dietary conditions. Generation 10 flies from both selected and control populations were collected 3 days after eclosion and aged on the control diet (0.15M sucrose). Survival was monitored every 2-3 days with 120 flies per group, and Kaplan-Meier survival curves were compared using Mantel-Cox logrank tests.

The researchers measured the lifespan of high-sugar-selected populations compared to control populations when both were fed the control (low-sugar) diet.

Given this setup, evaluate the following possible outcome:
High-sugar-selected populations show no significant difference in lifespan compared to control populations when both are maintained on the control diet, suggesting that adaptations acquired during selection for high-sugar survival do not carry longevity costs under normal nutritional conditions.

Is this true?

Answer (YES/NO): NO